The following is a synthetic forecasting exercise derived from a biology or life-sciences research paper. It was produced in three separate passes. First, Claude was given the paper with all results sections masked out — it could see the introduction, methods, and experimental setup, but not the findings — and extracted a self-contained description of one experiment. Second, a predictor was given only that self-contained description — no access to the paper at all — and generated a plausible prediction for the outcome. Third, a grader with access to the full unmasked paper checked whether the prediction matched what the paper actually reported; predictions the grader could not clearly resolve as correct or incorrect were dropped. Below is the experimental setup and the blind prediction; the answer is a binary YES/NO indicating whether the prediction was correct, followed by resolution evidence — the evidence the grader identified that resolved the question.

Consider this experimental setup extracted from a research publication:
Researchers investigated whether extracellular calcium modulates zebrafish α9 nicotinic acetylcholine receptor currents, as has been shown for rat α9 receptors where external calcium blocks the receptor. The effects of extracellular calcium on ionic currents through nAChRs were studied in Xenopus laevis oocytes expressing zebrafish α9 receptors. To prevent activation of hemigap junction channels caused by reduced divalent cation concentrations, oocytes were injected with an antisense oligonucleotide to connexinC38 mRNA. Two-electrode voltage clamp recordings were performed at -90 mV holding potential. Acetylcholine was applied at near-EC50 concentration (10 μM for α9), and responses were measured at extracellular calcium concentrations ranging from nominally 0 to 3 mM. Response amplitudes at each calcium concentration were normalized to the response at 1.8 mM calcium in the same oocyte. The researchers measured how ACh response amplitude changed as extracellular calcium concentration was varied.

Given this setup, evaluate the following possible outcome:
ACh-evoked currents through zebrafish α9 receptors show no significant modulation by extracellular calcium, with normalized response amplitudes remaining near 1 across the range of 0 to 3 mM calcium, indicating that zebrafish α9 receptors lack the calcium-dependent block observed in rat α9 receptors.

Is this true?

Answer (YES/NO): YES